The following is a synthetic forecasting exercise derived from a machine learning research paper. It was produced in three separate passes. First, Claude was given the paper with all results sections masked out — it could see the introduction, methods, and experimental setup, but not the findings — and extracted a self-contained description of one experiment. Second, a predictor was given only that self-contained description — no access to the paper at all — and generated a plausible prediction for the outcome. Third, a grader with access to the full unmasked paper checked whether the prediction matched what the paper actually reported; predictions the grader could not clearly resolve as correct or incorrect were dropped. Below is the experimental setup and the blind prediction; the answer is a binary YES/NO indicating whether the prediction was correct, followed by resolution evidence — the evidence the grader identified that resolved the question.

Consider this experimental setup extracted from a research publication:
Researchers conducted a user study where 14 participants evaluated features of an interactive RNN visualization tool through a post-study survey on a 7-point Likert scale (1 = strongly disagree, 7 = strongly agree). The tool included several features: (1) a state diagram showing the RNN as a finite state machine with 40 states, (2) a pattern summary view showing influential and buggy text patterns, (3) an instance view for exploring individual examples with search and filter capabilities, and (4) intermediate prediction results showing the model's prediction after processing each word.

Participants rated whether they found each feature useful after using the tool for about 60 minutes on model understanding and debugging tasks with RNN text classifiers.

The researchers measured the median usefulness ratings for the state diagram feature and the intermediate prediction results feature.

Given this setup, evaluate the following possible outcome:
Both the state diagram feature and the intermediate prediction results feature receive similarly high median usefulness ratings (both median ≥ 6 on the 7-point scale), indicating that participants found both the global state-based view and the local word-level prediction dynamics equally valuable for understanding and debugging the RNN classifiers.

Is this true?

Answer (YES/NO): YES